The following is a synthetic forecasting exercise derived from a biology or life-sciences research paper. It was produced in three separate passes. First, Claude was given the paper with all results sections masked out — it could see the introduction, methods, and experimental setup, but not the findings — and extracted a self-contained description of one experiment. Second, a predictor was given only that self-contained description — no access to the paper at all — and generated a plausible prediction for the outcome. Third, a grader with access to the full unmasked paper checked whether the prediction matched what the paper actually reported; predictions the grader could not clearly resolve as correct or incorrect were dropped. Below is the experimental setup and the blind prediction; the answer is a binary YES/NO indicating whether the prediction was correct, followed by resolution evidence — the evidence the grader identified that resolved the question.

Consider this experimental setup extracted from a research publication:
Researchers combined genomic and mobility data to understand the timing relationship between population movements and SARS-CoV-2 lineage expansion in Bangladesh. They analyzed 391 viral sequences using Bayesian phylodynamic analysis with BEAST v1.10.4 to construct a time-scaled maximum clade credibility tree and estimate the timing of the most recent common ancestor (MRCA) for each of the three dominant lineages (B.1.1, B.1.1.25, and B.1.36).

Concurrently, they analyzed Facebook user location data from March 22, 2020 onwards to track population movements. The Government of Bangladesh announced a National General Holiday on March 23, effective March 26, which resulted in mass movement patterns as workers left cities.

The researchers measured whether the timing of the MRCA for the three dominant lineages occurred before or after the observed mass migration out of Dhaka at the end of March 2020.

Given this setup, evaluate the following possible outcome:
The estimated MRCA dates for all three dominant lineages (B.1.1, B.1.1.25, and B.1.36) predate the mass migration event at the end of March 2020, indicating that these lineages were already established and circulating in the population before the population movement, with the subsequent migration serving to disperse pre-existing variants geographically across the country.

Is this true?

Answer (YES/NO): YES